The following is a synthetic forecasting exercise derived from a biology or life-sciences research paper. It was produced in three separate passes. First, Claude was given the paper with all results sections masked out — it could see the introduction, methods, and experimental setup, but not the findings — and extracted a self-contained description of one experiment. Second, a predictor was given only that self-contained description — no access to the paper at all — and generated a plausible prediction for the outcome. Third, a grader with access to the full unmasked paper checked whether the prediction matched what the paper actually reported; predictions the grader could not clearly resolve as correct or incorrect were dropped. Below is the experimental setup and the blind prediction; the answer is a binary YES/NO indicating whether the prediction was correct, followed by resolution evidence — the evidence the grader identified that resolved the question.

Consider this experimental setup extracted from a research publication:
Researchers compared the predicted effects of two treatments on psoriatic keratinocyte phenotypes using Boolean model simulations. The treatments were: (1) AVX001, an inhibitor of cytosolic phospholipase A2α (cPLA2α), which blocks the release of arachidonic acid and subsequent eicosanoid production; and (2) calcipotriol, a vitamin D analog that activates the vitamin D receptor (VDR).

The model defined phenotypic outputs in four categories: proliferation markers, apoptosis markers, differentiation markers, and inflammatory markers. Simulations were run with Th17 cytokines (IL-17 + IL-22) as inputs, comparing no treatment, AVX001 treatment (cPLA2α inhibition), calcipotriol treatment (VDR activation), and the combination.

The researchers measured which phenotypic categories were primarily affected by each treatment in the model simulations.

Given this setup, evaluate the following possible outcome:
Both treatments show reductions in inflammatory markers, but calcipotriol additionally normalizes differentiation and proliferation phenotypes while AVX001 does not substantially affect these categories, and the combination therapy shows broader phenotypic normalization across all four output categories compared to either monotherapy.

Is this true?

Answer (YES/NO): NO